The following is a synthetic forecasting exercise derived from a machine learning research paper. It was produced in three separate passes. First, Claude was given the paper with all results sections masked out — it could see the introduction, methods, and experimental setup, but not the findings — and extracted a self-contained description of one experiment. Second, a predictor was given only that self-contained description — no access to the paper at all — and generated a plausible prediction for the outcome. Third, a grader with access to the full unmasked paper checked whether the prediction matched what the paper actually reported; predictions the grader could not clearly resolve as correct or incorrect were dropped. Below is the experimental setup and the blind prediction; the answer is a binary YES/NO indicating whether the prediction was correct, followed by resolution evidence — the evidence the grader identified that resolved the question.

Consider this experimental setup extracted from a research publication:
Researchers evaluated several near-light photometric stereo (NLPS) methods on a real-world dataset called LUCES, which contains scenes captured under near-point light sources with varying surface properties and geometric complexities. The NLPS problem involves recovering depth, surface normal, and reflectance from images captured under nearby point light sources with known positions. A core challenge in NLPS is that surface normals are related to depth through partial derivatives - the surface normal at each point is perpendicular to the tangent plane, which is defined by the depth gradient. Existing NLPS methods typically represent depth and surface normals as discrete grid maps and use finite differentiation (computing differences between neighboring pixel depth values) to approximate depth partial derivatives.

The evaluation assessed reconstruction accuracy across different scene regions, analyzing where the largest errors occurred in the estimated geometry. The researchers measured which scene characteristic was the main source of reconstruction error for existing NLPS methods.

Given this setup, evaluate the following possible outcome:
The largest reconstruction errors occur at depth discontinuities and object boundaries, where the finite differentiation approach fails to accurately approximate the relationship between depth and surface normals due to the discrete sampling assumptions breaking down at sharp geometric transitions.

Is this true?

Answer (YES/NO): YES